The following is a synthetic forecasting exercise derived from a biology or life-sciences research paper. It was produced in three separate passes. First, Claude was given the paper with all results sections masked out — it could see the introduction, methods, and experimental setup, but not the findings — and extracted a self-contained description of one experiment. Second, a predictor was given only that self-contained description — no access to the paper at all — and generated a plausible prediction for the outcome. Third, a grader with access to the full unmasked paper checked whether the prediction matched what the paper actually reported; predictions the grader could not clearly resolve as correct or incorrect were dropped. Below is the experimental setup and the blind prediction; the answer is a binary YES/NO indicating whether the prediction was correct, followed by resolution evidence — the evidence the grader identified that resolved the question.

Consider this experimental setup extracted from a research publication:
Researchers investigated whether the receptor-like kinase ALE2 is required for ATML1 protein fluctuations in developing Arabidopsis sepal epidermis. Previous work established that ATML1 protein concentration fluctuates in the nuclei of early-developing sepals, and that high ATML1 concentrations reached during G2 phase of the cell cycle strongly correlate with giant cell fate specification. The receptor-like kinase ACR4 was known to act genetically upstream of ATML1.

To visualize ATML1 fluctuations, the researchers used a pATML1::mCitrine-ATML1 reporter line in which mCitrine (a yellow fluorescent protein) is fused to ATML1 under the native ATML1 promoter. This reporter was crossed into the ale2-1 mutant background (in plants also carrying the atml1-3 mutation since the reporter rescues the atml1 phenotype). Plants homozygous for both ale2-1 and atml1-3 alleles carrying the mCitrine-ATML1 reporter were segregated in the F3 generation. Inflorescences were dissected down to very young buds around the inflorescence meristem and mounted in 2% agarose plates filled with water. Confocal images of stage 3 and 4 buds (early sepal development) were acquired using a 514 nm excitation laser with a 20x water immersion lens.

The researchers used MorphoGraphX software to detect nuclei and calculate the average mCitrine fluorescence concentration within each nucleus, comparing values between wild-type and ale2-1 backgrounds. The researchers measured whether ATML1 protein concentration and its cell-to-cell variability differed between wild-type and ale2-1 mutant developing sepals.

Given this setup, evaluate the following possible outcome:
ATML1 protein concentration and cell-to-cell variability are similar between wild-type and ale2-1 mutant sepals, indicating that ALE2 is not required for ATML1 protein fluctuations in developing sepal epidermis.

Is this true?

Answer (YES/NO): YES